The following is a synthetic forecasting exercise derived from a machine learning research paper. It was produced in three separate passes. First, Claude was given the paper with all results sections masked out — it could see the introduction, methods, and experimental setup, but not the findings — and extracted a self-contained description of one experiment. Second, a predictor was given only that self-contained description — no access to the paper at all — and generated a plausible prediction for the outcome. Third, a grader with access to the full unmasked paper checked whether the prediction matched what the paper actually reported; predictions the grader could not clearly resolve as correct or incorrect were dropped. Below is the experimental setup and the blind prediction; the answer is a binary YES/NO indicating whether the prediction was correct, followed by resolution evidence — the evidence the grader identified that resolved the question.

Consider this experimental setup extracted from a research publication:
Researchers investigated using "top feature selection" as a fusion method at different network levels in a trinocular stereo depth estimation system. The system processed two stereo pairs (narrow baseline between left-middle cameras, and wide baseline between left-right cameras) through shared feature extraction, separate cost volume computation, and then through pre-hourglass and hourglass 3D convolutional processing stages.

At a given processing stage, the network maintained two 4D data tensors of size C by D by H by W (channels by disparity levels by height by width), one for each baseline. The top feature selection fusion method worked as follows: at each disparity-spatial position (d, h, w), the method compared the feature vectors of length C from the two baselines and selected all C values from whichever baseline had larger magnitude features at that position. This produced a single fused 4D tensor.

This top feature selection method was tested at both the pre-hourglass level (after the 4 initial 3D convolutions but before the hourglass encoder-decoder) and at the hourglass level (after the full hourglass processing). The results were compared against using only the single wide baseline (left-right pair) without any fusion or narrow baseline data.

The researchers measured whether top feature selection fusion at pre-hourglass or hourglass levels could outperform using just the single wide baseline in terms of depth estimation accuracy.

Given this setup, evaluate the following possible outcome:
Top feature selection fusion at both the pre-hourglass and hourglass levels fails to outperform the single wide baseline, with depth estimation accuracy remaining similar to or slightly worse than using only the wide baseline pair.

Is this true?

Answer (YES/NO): YES